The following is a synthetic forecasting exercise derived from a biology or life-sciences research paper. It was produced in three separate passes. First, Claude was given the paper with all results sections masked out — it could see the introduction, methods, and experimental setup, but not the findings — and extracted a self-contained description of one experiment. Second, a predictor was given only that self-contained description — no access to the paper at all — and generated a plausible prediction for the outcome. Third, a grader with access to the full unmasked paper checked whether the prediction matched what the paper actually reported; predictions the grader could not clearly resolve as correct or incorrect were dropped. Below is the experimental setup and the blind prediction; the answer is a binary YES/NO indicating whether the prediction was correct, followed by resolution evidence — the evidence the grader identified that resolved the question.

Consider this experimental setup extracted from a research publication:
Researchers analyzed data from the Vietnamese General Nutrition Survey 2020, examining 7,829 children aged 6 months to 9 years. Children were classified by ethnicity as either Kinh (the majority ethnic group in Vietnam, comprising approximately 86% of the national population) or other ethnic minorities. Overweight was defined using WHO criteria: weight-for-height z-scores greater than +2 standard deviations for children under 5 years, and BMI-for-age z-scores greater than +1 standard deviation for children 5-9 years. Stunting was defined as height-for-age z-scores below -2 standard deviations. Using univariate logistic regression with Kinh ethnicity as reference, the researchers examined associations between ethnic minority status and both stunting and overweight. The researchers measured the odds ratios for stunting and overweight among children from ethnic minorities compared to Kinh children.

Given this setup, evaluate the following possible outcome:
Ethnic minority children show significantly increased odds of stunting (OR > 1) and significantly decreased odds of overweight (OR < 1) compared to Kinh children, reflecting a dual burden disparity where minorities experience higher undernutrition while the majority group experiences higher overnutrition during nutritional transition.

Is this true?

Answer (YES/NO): YES